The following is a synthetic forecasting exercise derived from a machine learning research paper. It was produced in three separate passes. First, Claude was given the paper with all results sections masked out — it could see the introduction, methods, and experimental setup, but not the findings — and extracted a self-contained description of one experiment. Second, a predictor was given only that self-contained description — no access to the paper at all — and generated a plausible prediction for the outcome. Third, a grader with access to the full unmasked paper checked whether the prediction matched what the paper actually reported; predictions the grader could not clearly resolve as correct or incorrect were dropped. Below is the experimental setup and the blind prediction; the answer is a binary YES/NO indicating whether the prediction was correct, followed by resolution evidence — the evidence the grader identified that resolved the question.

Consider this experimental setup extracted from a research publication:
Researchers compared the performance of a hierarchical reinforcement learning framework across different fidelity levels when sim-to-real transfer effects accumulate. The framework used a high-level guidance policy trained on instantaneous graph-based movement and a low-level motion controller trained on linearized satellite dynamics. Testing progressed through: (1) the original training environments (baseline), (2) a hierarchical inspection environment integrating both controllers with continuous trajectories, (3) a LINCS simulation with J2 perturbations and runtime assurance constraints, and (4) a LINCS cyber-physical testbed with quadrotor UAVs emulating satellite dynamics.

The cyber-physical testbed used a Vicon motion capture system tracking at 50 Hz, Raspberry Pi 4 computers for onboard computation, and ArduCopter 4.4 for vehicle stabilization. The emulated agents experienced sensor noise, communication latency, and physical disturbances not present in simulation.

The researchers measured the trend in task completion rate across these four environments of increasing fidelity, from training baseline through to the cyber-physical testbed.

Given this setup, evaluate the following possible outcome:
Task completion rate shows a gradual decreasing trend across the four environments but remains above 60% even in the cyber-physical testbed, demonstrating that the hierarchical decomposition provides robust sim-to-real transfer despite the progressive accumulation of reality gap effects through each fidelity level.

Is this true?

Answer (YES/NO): NO